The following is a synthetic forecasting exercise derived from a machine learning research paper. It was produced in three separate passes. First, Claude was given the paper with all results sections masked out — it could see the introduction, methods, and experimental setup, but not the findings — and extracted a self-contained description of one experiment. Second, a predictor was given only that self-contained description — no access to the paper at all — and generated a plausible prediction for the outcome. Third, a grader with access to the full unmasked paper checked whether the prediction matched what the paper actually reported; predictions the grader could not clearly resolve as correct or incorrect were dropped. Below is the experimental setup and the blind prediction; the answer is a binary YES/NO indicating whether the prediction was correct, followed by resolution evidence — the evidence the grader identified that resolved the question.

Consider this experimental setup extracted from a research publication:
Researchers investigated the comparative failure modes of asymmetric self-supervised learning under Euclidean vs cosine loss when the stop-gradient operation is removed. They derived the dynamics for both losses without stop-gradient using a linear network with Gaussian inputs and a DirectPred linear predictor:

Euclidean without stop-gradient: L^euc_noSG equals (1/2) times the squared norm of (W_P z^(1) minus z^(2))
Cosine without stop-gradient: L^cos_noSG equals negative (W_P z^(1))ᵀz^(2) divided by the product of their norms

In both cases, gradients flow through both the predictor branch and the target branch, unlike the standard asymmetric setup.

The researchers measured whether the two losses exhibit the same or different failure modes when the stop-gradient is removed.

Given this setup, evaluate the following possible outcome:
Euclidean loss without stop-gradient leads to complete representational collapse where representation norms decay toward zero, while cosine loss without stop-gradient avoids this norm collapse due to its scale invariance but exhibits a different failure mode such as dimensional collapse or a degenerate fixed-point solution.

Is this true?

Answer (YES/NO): NO